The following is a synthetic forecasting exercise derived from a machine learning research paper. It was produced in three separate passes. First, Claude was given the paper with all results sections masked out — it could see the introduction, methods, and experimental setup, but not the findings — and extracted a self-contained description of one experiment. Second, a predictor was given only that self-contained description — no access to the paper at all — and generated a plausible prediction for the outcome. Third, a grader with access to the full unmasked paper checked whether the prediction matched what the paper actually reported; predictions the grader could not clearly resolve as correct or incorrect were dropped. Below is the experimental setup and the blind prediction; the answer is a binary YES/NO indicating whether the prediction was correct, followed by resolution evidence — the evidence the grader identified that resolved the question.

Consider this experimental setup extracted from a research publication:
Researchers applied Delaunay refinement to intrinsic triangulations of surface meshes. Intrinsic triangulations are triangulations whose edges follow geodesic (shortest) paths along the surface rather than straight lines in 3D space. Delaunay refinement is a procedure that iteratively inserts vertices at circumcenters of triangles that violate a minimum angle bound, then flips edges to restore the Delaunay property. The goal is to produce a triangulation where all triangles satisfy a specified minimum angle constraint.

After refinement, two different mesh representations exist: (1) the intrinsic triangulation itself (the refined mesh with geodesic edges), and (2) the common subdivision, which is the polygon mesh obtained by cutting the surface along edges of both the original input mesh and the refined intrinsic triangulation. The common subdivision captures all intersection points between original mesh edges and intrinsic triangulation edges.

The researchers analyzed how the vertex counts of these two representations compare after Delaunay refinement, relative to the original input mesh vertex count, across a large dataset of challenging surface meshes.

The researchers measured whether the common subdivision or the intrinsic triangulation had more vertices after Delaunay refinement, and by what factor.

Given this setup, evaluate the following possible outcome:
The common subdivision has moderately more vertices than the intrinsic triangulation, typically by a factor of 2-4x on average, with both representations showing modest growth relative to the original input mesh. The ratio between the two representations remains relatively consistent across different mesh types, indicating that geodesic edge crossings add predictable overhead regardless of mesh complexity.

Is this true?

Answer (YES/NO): NO